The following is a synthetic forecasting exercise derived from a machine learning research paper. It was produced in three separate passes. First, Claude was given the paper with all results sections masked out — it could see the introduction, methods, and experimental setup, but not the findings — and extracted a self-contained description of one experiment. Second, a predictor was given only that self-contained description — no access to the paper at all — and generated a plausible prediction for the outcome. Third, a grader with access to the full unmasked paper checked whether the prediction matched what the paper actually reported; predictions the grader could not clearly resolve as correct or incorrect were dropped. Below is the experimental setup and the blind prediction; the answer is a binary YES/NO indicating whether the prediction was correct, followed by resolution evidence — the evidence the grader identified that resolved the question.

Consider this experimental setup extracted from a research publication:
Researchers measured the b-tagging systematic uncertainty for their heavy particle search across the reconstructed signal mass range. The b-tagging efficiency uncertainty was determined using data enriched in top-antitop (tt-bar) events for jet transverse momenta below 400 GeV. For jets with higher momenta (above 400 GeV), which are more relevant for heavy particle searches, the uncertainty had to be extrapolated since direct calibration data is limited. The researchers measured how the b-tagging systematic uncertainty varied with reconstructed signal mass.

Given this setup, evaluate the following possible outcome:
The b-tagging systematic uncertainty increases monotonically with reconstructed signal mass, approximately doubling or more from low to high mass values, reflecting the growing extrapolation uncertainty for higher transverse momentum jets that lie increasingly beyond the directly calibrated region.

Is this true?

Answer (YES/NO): NO